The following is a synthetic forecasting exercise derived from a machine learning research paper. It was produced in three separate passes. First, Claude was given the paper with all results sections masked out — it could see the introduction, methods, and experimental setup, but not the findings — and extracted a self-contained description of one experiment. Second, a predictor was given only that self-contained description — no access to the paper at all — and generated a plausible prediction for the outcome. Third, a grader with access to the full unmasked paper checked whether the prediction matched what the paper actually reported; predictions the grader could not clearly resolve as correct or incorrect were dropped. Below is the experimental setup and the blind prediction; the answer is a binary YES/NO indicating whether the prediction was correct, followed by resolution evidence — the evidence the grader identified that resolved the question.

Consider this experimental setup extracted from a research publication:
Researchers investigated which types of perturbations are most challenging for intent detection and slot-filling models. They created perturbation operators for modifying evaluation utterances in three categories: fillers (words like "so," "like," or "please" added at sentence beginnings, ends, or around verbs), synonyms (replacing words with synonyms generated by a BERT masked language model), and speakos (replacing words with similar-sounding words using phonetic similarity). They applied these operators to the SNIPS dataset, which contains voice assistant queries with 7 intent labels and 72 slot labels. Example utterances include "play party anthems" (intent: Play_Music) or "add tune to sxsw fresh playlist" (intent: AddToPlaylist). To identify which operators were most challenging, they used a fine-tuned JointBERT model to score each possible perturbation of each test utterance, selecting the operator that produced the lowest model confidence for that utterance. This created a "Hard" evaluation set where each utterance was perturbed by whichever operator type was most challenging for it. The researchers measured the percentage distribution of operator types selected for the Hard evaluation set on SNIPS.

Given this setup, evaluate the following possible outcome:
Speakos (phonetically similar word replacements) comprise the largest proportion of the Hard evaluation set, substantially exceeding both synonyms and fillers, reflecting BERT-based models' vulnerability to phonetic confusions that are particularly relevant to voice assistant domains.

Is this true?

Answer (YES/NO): NO